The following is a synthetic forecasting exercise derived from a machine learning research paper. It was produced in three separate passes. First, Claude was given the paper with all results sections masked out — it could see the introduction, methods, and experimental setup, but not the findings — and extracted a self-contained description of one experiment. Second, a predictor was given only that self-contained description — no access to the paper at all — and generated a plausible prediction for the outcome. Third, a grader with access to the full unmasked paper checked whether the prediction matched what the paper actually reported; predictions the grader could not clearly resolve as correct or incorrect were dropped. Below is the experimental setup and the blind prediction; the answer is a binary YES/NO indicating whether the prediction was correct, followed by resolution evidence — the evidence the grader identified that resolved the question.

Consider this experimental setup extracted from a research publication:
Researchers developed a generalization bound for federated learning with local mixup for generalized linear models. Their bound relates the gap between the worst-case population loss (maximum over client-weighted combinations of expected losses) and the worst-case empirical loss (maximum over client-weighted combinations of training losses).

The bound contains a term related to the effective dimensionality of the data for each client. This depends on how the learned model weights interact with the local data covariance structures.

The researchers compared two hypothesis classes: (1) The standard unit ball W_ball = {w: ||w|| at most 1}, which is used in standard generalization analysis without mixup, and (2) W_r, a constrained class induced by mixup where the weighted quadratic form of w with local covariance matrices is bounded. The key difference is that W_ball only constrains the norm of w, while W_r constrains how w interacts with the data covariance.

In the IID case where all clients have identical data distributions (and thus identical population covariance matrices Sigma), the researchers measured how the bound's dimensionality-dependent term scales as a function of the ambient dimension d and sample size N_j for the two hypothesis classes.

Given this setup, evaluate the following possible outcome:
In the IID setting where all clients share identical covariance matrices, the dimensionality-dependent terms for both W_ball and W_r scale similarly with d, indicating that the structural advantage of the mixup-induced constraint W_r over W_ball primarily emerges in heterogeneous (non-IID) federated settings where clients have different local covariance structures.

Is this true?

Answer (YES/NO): NO